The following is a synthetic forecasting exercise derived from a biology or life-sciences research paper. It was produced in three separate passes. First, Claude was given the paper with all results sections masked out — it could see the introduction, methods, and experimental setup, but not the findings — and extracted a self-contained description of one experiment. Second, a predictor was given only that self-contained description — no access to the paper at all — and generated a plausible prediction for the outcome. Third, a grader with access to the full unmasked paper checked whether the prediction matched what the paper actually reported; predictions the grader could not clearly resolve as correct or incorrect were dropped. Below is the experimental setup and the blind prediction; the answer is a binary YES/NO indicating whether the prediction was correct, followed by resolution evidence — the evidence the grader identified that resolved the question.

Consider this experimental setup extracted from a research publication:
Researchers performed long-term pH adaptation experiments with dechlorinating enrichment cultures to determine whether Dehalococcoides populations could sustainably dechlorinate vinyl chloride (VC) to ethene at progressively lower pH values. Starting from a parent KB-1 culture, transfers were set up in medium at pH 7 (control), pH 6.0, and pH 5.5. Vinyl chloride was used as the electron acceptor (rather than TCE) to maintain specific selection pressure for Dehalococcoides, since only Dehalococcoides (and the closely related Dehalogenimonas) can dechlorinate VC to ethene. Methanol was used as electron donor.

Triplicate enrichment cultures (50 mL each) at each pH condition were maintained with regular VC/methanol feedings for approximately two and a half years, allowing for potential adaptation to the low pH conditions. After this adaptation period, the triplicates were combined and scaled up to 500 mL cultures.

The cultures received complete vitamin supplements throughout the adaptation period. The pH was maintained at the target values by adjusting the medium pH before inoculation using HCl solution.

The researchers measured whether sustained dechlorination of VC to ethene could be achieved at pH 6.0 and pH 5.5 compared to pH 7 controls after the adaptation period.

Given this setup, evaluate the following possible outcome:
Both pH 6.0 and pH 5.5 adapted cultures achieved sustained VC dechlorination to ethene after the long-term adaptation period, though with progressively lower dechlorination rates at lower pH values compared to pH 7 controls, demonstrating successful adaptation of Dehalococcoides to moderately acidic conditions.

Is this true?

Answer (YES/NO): NO